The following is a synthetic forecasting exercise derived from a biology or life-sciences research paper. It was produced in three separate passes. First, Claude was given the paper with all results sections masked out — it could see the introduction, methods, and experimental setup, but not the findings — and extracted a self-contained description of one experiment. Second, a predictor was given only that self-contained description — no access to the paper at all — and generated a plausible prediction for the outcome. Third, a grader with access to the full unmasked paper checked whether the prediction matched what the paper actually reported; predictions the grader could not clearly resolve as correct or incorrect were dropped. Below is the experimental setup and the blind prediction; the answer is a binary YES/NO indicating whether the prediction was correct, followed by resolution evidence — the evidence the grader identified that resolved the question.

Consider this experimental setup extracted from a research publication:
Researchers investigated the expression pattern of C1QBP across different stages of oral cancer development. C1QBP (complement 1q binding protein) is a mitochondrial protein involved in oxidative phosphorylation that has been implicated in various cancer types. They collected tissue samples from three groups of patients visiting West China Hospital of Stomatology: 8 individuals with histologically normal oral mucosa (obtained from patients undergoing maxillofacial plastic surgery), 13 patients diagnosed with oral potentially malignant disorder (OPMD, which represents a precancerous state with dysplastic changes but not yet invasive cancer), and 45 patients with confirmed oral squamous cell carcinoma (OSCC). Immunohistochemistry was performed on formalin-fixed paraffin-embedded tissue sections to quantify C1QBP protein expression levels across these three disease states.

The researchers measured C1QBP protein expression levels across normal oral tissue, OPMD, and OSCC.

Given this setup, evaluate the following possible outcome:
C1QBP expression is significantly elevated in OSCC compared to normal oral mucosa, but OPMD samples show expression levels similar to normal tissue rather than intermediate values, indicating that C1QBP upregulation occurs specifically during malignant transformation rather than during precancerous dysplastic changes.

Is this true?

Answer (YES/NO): NO